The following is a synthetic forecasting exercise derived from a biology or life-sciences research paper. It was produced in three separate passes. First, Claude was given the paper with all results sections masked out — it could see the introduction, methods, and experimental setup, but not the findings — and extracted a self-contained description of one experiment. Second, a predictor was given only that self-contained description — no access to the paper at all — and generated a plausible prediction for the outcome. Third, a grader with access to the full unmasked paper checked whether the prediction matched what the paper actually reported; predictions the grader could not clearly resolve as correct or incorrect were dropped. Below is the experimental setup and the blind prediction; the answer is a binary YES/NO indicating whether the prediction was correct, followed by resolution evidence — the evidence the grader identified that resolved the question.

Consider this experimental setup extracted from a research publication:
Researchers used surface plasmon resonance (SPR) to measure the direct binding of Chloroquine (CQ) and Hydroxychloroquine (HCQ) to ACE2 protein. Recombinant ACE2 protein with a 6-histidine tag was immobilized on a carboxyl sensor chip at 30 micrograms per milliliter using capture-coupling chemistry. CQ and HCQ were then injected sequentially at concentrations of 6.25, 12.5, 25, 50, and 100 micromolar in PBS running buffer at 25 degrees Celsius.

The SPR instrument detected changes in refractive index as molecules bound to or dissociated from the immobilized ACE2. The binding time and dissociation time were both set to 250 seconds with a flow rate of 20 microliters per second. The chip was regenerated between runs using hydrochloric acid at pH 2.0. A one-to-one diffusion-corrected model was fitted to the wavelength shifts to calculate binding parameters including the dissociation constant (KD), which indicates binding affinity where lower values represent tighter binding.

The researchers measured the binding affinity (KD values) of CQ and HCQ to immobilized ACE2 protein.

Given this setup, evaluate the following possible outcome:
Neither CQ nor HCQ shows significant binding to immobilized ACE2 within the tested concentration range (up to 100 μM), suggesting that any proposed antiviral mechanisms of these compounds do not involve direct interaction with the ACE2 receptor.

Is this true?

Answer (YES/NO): NO